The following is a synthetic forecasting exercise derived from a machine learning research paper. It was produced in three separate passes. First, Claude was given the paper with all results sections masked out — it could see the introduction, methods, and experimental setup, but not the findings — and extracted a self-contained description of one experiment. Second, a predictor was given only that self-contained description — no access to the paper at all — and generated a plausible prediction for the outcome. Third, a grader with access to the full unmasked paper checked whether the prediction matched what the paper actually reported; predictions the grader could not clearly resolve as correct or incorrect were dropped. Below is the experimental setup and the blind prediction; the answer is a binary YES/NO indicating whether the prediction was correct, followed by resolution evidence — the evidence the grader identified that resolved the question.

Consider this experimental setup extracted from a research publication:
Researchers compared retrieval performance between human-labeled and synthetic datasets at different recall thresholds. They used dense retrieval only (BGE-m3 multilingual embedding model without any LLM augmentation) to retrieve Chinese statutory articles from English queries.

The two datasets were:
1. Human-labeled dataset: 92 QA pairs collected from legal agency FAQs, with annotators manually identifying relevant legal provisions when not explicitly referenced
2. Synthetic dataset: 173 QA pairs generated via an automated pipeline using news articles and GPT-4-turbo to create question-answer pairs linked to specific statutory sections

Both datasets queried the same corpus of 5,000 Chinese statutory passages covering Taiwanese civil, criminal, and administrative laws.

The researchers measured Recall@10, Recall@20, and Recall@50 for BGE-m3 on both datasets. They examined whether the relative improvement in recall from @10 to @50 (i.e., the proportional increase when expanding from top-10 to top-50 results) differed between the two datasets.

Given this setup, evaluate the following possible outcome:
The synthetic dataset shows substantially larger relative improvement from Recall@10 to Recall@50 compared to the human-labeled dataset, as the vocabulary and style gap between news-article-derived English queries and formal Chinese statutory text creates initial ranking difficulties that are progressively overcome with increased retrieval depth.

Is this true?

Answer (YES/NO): NO